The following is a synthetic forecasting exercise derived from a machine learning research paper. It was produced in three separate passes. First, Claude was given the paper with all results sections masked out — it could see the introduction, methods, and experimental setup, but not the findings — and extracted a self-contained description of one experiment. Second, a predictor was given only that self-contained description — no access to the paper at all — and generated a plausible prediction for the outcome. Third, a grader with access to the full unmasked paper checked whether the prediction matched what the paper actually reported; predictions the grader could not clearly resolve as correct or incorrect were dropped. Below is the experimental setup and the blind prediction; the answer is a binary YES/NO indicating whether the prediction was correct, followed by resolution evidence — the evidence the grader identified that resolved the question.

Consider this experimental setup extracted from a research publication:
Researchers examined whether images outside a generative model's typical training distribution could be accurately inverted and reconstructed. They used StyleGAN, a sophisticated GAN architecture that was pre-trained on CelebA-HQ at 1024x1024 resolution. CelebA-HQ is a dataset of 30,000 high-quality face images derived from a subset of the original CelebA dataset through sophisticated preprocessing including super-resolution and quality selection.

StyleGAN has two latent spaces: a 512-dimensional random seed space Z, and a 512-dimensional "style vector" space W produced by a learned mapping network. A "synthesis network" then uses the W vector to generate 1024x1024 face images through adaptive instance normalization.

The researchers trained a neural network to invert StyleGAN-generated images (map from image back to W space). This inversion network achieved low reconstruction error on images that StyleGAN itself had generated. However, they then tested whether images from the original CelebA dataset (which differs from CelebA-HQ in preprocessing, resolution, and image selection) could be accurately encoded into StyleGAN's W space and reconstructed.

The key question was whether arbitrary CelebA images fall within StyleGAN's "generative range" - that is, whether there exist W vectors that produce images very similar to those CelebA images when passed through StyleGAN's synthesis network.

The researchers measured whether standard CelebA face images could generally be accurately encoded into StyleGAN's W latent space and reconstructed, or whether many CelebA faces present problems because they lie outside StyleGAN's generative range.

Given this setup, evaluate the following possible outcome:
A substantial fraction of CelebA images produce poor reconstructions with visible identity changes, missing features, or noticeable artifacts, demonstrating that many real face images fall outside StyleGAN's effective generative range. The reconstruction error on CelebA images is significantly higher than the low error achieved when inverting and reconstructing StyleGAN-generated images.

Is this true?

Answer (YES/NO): YES